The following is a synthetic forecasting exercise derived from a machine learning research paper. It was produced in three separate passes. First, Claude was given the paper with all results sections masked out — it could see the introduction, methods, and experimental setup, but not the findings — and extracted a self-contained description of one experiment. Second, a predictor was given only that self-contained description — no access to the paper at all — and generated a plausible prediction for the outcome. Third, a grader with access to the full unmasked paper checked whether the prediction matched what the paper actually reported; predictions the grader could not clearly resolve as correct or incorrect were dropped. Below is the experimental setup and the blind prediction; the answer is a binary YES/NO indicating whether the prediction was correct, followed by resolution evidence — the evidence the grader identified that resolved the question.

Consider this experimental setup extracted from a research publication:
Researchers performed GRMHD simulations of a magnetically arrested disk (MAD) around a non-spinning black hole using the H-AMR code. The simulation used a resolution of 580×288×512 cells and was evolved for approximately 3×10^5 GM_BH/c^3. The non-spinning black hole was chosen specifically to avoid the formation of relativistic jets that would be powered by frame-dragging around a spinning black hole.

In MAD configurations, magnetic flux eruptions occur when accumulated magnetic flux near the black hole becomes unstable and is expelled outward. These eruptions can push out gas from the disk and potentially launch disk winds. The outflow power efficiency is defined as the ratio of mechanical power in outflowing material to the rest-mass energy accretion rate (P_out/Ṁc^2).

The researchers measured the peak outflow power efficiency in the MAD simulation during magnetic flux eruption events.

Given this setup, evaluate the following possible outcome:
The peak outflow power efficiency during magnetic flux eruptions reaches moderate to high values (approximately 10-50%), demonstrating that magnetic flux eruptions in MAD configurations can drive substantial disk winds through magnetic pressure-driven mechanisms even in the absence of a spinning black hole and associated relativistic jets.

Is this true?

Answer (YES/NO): NO